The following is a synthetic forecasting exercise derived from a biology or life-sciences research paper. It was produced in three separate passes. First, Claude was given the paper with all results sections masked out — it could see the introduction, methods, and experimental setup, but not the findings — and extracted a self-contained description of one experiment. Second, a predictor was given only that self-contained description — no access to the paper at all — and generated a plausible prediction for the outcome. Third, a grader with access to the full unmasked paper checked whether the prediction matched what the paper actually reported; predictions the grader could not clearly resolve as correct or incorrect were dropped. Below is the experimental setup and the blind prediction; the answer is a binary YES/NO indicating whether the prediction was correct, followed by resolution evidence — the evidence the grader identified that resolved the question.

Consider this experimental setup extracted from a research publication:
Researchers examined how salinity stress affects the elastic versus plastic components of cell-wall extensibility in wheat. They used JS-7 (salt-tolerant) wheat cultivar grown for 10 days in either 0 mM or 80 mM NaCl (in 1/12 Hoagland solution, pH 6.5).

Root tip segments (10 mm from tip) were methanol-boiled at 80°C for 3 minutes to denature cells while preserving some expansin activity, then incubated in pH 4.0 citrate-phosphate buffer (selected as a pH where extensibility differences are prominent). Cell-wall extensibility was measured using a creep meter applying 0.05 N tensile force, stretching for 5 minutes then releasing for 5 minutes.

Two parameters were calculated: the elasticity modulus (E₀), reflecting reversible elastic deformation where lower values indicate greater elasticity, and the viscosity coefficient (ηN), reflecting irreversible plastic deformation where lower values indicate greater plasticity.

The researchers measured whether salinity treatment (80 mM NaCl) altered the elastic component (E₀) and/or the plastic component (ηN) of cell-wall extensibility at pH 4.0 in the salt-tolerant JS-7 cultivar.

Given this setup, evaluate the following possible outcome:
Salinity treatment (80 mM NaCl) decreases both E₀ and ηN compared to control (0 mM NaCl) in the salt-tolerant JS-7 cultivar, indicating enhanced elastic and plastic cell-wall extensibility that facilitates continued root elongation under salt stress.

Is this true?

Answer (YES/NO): NO